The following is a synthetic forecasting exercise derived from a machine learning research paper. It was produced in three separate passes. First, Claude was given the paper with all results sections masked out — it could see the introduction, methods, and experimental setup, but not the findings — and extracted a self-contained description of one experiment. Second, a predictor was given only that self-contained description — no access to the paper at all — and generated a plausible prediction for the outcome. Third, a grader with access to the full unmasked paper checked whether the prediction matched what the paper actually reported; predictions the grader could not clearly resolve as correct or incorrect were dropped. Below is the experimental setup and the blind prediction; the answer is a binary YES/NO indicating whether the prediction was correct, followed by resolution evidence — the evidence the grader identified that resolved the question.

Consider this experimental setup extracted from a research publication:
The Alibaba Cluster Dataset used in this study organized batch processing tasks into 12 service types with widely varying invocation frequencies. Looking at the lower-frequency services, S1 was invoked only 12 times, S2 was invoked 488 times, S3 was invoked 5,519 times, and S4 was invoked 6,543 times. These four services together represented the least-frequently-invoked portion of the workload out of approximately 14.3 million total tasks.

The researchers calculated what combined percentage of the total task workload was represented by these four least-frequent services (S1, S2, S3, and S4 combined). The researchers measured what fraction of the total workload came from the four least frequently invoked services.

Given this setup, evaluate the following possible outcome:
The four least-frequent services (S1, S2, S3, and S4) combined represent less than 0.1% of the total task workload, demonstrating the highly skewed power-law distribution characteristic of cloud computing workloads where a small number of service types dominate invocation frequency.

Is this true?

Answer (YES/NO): YES